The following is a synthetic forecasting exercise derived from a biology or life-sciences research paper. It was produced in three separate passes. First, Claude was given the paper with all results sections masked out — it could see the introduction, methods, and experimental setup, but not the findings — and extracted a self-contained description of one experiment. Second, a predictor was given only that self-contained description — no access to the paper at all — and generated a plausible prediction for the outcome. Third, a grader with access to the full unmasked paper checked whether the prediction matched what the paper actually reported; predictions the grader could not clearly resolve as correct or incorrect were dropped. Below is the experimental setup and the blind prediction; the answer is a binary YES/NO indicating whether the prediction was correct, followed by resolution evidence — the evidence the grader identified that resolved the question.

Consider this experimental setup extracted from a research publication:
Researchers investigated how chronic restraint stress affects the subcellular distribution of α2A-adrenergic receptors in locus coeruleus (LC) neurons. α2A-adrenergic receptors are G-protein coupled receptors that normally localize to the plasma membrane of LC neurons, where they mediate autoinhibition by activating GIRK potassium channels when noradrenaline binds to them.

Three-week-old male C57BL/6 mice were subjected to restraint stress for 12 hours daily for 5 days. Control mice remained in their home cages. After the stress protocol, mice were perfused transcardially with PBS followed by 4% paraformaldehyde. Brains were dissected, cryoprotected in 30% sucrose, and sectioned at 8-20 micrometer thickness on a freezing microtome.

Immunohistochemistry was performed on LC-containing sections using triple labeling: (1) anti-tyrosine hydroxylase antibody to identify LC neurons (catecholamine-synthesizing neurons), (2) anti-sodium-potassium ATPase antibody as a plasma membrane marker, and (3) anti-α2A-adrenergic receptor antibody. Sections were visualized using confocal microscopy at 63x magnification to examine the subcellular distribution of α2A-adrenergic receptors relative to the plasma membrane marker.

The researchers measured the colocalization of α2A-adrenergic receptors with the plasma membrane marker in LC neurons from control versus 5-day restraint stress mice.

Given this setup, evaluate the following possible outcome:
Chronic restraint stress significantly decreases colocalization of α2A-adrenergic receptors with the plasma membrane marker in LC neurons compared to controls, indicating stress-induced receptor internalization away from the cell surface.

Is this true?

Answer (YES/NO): YES